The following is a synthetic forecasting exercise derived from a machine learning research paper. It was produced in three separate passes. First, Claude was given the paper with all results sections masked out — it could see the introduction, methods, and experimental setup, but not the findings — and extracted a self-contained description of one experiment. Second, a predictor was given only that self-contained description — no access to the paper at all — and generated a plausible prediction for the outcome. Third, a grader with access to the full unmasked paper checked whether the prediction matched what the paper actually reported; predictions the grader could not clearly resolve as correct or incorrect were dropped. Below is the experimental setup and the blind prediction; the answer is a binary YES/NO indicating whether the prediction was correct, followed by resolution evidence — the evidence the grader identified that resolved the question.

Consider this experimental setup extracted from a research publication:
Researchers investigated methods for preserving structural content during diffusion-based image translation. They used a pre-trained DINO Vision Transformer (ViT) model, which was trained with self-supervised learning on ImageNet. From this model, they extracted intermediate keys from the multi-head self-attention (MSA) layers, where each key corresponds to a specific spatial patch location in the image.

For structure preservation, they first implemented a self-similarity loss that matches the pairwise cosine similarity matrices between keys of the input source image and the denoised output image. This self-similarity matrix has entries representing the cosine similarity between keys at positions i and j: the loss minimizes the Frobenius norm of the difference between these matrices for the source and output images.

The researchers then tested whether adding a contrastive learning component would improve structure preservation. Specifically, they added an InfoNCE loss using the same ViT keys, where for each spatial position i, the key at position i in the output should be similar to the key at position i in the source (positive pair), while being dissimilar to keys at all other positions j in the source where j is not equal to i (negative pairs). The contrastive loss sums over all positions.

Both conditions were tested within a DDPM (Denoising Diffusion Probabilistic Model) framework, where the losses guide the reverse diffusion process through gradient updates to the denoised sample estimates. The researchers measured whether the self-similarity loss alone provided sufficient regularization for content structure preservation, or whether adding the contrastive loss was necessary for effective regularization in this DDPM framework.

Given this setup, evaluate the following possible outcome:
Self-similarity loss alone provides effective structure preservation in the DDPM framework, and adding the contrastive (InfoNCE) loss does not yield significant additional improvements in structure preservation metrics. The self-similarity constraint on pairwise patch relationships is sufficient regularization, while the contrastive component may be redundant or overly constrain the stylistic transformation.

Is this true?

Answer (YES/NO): NO